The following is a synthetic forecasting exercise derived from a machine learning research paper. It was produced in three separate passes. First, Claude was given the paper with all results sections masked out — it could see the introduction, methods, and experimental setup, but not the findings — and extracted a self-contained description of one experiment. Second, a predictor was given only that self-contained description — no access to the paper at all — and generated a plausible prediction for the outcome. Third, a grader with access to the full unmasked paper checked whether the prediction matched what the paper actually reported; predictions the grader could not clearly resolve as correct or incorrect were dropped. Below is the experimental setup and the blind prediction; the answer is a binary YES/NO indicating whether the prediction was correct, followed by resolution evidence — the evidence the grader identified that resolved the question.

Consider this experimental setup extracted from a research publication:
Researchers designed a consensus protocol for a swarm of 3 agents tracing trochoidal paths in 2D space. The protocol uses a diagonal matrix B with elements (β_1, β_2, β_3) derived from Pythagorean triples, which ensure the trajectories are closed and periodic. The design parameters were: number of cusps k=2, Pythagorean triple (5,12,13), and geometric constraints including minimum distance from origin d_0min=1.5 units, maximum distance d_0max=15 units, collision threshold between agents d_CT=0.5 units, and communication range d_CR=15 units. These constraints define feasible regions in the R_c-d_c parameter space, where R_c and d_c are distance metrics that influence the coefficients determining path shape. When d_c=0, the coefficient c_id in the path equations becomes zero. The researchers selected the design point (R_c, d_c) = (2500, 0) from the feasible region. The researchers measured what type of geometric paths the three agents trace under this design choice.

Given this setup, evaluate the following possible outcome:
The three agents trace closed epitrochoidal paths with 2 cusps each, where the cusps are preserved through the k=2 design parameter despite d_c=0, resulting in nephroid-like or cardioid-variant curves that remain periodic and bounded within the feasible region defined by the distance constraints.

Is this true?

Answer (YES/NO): NO